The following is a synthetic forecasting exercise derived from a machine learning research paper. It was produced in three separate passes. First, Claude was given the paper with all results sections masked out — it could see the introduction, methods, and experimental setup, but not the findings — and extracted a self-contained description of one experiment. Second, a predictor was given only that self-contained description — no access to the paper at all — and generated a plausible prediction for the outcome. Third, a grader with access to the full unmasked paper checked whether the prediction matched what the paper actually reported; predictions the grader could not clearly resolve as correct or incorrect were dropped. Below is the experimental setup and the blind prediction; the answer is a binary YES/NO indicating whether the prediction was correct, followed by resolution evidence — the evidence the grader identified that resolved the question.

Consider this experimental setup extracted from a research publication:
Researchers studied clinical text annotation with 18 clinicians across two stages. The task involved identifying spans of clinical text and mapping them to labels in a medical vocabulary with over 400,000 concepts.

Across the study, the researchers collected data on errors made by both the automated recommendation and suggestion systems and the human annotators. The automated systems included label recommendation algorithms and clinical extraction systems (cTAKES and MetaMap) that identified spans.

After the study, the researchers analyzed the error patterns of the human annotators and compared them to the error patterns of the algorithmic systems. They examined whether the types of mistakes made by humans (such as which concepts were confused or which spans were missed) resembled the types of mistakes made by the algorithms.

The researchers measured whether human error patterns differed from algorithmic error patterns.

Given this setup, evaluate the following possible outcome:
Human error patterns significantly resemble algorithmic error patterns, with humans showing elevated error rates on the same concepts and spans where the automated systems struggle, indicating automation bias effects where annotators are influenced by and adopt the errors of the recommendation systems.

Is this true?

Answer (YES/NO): NO